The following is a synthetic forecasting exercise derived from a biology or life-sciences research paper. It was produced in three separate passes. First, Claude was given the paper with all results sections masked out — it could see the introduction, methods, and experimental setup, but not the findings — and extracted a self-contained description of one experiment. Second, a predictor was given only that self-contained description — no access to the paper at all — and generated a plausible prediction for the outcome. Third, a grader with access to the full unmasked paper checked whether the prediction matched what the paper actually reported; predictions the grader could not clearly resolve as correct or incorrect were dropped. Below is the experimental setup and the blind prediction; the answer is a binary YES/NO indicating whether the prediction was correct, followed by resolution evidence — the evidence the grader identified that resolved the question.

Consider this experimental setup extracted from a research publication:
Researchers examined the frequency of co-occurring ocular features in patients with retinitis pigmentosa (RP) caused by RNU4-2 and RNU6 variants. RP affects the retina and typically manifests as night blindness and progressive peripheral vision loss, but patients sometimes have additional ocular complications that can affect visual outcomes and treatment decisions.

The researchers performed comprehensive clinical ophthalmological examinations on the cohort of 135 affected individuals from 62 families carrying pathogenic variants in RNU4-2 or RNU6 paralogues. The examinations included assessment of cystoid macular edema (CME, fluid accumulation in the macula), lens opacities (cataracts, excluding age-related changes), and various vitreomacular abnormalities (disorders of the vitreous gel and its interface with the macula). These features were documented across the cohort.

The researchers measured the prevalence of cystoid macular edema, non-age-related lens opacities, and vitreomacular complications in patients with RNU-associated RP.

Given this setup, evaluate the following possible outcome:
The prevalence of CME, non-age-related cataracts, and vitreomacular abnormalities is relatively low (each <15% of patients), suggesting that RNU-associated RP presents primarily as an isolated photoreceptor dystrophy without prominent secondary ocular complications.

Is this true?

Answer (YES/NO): NO